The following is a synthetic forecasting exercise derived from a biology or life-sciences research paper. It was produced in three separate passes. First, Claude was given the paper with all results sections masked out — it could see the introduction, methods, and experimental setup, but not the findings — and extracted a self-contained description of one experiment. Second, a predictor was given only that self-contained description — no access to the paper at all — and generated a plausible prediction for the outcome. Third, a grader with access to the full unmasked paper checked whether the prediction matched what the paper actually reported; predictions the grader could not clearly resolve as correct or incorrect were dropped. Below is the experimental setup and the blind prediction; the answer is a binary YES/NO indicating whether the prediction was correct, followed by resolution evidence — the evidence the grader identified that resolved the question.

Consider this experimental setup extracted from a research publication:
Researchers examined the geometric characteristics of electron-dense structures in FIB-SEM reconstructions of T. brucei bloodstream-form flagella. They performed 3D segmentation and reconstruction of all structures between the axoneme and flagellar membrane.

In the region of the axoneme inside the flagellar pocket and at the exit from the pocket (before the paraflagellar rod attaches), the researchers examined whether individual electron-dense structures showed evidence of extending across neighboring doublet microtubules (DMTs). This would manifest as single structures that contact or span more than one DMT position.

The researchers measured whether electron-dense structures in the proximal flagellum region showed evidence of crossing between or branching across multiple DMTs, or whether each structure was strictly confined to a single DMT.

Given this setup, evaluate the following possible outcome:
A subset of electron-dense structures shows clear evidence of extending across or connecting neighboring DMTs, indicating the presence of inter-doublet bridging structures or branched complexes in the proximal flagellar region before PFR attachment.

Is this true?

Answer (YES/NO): YES